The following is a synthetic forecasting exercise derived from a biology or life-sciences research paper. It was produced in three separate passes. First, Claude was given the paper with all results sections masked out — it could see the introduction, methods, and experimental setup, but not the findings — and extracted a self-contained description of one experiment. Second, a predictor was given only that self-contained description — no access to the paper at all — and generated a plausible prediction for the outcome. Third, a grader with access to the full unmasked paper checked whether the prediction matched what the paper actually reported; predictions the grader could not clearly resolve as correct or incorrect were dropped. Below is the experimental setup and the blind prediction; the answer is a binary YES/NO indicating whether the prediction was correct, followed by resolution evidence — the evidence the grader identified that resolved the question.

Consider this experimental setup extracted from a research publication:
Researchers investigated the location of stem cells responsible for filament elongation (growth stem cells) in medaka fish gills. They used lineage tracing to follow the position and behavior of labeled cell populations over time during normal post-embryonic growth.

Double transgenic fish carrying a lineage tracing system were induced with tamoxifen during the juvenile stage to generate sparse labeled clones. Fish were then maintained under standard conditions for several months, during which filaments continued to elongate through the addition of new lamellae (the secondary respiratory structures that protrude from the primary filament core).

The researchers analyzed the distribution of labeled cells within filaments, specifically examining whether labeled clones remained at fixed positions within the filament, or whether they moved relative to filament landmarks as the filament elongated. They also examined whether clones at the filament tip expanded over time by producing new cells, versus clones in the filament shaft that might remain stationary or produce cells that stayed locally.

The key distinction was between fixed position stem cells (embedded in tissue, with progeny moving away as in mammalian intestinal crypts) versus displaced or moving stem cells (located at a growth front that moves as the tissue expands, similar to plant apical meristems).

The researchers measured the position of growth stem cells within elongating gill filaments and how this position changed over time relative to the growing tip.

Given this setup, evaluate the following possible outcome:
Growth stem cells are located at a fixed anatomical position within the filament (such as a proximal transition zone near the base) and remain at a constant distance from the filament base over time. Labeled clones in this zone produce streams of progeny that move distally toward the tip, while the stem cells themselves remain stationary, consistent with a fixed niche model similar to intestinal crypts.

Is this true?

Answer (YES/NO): NO